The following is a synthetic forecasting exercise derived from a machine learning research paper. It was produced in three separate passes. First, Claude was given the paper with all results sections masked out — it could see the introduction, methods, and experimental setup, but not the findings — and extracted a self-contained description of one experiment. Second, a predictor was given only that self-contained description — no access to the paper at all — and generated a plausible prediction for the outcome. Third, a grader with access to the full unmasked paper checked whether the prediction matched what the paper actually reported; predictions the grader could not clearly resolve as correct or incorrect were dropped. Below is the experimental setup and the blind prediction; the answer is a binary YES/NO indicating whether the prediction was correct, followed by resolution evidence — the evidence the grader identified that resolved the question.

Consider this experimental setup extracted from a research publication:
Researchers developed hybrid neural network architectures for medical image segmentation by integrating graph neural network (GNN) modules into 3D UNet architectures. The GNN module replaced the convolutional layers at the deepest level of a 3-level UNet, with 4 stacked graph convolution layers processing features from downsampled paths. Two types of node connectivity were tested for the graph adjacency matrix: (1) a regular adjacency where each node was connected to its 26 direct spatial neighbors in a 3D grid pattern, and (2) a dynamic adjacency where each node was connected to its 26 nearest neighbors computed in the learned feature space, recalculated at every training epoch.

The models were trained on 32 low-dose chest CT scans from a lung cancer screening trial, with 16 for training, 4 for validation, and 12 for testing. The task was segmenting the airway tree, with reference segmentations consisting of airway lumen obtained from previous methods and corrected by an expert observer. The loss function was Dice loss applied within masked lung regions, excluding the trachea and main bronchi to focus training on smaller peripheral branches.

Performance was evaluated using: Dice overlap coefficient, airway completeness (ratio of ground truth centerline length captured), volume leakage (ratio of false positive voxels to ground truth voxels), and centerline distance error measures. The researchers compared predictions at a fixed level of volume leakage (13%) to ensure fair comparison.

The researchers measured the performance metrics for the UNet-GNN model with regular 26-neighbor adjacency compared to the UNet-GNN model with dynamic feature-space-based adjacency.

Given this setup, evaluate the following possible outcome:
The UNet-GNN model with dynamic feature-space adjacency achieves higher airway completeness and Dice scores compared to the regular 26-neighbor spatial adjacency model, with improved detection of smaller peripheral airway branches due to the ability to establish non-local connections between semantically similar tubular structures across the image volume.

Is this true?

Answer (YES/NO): NO